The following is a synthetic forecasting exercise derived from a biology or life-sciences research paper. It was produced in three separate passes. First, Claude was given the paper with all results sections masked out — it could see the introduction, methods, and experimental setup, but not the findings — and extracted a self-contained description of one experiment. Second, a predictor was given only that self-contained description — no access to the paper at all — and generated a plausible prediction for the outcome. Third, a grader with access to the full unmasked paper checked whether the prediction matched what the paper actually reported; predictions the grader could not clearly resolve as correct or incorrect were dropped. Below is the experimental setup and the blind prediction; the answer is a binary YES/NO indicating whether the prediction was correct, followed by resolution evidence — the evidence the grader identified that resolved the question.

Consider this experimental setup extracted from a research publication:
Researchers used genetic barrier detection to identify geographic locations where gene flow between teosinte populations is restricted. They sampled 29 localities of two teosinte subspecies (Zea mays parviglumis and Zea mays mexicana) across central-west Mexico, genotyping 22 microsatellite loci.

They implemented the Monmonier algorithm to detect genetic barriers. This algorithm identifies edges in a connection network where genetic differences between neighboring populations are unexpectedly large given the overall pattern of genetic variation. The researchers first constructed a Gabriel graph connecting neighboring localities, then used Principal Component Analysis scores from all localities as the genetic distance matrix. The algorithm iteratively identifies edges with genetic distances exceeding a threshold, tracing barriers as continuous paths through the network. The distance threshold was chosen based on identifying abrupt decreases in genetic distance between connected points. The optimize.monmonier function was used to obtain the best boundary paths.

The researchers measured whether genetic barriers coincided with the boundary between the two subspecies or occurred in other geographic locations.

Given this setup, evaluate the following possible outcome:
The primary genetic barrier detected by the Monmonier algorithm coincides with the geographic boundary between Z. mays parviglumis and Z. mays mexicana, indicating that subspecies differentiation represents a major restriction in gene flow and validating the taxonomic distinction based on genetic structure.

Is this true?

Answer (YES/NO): NO